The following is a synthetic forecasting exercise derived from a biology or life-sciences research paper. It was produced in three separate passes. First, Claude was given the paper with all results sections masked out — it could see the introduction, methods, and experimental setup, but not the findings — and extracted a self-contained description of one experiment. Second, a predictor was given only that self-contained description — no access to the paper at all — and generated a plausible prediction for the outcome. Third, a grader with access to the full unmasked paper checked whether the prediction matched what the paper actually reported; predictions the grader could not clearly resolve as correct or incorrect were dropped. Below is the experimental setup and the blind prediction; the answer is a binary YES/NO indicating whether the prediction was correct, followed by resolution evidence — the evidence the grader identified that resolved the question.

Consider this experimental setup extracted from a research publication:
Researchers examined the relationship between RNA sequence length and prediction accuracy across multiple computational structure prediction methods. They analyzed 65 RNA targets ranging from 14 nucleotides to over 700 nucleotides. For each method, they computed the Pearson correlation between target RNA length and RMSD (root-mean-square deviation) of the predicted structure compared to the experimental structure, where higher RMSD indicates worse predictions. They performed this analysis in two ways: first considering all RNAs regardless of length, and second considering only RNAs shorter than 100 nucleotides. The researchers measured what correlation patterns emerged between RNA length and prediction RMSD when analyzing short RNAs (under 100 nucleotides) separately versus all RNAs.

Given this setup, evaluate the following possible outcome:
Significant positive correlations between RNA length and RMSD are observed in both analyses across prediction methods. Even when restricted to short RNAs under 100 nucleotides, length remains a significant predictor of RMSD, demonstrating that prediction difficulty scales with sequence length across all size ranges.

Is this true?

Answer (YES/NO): NO